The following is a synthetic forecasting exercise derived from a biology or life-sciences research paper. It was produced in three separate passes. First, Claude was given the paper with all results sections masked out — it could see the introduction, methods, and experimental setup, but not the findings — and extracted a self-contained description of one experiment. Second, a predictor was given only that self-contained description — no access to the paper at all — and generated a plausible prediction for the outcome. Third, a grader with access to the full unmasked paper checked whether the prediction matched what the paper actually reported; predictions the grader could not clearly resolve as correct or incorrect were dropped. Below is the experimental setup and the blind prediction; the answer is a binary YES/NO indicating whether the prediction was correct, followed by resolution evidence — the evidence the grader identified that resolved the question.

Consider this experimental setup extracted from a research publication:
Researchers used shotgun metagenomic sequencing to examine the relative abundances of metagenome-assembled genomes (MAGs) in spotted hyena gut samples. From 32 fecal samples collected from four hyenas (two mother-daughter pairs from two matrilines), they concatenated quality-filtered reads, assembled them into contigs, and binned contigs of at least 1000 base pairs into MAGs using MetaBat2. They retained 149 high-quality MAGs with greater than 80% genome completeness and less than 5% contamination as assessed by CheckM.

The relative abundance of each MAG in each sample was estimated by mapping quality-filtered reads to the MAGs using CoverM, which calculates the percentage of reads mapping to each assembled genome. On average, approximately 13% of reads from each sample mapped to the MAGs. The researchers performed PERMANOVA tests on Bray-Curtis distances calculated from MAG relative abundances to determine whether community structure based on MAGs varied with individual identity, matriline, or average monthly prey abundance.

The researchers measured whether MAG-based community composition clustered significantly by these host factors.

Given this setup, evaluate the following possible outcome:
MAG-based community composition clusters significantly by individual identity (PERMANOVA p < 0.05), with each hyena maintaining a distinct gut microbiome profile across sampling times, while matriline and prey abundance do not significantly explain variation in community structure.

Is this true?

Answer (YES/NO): YES